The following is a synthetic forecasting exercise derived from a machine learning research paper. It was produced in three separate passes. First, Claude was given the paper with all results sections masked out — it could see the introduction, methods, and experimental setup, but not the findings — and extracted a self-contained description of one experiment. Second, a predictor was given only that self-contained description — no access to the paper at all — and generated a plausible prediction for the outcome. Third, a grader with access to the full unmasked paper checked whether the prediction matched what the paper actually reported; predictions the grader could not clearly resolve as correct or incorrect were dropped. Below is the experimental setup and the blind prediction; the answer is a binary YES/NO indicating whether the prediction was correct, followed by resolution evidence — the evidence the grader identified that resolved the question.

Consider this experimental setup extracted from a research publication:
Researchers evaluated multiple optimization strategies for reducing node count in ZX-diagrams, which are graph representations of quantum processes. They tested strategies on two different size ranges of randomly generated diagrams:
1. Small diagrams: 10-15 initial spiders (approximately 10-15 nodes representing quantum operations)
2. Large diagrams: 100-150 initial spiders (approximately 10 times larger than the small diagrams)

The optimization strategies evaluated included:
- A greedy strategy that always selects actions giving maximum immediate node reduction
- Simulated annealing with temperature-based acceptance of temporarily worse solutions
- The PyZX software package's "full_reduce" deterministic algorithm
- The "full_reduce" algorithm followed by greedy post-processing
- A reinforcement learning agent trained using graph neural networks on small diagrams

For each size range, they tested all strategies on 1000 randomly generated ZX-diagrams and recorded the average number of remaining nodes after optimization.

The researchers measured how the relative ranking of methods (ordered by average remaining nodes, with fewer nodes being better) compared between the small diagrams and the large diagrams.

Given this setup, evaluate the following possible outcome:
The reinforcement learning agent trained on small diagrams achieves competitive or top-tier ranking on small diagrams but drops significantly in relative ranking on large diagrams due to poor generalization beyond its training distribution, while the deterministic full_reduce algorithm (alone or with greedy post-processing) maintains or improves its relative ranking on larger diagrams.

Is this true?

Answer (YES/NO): NO